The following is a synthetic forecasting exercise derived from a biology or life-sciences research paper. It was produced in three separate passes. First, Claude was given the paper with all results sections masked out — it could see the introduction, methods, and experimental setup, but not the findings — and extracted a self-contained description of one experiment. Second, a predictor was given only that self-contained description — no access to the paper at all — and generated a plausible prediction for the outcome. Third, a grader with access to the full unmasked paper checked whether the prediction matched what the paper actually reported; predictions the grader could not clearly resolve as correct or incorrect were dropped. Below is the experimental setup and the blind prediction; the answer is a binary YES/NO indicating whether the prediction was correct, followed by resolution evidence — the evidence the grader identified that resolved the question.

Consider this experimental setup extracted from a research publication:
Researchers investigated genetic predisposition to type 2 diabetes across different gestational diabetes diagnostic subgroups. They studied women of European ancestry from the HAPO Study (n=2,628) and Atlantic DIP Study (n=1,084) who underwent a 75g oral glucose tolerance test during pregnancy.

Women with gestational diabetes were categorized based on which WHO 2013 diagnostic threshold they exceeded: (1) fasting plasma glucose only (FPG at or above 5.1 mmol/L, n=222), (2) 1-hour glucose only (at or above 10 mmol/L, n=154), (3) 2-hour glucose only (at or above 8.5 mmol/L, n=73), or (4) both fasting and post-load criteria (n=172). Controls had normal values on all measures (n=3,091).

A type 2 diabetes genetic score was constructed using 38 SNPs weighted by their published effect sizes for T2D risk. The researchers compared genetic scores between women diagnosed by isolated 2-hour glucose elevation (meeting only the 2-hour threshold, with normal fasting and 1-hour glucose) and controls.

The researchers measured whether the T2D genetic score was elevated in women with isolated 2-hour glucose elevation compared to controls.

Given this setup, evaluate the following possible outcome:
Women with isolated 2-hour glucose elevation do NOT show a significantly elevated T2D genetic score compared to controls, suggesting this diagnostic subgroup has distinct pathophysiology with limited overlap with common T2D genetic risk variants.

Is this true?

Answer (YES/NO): NO